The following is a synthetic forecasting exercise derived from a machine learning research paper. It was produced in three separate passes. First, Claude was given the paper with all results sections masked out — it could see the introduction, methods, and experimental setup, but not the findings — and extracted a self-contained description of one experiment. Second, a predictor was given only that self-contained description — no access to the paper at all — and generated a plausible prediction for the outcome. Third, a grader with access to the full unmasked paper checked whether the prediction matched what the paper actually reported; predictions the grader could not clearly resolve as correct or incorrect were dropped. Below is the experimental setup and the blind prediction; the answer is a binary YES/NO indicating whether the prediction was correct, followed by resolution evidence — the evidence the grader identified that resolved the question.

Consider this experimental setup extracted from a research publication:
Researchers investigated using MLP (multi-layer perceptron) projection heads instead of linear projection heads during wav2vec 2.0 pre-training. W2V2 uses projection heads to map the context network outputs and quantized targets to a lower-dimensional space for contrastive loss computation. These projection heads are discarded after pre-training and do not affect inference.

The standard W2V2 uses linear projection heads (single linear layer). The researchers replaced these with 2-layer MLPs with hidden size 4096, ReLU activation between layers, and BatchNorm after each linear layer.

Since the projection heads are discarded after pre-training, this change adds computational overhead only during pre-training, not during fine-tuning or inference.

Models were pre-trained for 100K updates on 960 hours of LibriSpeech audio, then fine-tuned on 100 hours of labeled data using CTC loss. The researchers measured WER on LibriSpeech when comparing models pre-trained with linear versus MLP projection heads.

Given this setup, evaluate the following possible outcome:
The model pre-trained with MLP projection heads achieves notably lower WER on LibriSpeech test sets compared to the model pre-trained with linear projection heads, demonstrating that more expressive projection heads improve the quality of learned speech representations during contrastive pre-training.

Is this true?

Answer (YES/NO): YES